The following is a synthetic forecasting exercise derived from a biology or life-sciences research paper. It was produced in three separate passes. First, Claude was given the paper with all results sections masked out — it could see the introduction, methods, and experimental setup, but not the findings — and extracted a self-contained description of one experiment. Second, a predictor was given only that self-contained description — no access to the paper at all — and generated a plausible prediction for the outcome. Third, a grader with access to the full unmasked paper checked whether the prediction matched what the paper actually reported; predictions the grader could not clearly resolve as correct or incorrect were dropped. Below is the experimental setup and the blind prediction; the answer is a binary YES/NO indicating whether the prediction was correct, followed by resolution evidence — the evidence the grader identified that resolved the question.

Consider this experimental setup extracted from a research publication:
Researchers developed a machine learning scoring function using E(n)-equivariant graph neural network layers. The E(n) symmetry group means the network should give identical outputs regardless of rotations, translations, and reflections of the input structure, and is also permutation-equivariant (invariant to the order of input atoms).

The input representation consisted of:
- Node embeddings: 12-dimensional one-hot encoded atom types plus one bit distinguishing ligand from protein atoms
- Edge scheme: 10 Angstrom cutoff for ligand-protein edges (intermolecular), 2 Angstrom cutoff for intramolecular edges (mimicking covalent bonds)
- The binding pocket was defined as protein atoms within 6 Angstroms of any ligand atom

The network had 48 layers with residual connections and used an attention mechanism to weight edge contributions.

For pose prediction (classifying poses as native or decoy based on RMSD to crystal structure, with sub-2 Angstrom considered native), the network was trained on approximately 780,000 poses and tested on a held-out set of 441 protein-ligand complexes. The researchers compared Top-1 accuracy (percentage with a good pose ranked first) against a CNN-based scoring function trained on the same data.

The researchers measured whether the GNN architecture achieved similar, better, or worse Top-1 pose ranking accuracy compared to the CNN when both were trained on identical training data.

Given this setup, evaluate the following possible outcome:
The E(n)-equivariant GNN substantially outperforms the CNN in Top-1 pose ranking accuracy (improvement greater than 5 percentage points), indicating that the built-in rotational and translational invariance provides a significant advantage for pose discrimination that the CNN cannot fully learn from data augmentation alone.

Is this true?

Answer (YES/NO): NO